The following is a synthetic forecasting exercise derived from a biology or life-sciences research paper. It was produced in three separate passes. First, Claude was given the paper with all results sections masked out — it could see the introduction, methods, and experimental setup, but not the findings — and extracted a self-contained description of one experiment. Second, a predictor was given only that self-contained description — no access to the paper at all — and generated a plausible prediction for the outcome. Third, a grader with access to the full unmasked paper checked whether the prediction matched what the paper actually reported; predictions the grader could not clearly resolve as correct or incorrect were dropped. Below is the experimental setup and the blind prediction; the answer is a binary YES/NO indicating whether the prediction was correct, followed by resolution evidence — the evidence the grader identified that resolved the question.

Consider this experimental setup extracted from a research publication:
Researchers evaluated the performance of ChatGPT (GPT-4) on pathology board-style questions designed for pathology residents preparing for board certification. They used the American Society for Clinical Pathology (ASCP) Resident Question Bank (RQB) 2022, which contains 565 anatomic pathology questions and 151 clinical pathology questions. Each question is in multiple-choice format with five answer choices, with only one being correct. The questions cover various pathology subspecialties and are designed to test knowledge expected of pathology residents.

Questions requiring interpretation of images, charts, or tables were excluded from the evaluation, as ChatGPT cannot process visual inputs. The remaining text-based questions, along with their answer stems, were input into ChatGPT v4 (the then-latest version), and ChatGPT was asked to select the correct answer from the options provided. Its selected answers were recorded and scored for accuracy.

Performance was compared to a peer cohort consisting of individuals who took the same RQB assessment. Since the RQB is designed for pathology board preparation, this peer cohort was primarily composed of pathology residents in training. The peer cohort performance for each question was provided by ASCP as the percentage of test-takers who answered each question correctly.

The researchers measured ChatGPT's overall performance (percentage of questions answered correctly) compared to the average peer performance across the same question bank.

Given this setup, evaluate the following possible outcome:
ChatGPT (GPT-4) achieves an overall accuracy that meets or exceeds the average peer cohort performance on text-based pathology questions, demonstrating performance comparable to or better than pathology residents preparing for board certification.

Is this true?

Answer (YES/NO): NO